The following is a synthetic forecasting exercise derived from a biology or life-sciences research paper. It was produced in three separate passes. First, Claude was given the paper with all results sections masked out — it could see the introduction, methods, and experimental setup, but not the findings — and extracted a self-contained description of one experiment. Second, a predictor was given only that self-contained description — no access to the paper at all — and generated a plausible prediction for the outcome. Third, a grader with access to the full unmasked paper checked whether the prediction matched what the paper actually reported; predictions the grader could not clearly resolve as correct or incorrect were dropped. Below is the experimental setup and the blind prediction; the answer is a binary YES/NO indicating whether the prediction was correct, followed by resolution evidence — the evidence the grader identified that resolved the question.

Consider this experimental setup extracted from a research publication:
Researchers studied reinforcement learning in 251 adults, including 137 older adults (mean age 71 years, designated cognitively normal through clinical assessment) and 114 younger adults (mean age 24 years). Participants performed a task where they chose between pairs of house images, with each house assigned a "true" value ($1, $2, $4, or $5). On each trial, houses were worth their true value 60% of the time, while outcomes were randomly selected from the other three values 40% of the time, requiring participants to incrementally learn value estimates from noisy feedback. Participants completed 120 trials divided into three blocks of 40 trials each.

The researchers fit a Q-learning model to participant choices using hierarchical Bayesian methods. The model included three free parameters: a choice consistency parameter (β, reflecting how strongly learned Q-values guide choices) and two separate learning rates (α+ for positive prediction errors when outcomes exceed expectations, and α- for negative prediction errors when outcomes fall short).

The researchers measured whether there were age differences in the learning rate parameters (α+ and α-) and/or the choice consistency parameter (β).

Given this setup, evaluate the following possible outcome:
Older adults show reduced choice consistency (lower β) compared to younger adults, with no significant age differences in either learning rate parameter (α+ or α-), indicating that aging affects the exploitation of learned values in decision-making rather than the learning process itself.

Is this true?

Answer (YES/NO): YES